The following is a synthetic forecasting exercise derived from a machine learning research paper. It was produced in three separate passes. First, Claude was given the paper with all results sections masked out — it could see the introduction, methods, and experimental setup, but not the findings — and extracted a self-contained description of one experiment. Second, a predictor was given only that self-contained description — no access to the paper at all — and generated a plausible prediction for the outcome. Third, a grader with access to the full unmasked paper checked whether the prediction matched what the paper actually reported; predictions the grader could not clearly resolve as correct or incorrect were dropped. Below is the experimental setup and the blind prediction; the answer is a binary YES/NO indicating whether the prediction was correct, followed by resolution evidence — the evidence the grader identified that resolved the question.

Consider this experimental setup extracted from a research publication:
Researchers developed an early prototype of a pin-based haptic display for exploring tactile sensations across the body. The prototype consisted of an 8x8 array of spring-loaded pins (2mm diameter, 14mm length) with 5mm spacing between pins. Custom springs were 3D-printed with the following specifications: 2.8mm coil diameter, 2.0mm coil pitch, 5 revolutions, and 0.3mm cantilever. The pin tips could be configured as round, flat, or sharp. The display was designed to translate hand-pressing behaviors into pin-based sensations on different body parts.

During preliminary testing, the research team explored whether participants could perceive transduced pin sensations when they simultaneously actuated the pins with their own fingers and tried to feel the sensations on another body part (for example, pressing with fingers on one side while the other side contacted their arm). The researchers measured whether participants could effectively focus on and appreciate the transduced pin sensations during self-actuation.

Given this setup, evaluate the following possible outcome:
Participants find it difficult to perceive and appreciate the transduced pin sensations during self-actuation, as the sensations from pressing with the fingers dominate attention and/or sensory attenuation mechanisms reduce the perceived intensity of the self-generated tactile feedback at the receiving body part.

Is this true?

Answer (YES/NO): YES